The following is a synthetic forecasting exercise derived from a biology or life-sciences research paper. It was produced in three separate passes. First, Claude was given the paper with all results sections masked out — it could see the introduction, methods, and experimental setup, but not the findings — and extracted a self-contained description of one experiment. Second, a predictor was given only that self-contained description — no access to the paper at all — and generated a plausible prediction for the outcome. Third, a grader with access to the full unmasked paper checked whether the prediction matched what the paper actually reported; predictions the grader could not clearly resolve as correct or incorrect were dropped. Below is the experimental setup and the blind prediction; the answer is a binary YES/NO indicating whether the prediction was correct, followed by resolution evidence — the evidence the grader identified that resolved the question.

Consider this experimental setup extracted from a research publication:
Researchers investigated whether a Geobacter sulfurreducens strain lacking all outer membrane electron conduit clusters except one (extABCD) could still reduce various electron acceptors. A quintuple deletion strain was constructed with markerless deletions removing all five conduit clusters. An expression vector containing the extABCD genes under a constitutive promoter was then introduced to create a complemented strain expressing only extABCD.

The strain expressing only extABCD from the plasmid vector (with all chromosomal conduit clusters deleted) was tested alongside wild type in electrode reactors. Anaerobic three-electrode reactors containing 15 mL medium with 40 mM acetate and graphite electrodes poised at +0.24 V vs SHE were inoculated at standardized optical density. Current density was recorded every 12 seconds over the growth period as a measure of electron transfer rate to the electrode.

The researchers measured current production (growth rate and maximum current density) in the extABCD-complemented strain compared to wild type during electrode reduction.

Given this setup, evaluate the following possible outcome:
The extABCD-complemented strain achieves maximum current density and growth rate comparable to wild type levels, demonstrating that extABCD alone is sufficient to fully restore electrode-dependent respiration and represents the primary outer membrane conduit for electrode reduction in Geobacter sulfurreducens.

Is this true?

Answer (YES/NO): NO